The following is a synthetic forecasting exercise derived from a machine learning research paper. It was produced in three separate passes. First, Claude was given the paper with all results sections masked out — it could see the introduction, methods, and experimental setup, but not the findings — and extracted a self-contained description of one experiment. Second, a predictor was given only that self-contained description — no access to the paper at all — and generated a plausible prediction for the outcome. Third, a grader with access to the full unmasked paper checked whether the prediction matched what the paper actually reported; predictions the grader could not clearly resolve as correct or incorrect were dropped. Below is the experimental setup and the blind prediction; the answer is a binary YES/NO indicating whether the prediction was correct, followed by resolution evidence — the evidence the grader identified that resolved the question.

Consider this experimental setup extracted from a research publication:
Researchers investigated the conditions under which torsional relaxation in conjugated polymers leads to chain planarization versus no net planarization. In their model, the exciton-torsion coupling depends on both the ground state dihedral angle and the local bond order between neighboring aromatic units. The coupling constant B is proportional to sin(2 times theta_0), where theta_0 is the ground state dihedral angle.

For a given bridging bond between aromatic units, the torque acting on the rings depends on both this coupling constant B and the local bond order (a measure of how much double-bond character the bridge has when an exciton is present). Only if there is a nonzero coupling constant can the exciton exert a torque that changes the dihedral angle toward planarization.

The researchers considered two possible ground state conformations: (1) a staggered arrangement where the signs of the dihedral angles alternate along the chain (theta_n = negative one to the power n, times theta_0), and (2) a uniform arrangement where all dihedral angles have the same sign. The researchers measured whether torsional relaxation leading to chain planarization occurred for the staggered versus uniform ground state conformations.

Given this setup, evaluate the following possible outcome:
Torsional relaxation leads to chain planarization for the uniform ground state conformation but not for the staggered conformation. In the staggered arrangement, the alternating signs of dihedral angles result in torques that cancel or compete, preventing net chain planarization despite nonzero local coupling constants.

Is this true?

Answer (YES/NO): NO